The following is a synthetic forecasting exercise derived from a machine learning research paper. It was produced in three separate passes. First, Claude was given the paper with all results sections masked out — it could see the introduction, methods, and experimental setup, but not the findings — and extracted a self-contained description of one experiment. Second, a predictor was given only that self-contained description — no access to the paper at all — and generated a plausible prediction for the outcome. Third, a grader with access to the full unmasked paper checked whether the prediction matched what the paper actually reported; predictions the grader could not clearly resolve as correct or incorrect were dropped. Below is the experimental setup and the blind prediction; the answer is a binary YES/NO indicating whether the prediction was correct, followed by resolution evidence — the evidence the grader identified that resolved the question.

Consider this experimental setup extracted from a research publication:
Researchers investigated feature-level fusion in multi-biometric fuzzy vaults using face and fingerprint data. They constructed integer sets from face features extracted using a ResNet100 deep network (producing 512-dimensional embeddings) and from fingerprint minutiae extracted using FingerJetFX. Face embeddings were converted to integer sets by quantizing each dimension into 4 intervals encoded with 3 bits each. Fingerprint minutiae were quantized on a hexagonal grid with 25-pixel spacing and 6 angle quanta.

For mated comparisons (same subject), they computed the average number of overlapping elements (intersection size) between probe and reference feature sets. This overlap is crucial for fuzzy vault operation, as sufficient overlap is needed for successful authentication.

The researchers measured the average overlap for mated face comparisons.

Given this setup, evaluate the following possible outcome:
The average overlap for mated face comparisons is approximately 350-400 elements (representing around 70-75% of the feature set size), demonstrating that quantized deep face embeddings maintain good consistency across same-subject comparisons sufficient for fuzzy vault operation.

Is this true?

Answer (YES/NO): NO